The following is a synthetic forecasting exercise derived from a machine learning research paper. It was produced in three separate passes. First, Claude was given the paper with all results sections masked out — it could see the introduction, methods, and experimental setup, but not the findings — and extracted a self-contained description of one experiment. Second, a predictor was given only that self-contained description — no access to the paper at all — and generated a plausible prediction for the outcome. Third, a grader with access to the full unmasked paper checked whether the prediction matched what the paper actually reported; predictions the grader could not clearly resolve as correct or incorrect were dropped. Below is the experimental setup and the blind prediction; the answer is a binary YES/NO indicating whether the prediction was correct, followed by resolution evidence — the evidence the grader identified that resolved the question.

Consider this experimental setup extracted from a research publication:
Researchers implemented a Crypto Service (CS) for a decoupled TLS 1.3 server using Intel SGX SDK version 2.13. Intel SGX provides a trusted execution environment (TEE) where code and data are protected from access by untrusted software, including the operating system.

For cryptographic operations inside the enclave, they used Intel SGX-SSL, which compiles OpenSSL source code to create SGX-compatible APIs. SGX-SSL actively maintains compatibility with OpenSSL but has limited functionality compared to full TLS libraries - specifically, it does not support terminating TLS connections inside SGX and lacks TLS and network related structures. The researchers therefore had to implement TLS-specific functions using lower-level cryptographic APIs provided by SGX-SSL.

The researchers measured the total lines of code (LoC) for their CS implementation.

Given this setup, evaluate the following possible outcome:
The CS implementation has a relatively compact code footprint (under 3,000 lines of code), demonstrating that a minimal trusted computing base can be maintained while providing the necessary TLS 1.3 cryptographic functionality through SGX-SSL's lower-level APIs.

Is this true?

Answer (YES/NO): NO